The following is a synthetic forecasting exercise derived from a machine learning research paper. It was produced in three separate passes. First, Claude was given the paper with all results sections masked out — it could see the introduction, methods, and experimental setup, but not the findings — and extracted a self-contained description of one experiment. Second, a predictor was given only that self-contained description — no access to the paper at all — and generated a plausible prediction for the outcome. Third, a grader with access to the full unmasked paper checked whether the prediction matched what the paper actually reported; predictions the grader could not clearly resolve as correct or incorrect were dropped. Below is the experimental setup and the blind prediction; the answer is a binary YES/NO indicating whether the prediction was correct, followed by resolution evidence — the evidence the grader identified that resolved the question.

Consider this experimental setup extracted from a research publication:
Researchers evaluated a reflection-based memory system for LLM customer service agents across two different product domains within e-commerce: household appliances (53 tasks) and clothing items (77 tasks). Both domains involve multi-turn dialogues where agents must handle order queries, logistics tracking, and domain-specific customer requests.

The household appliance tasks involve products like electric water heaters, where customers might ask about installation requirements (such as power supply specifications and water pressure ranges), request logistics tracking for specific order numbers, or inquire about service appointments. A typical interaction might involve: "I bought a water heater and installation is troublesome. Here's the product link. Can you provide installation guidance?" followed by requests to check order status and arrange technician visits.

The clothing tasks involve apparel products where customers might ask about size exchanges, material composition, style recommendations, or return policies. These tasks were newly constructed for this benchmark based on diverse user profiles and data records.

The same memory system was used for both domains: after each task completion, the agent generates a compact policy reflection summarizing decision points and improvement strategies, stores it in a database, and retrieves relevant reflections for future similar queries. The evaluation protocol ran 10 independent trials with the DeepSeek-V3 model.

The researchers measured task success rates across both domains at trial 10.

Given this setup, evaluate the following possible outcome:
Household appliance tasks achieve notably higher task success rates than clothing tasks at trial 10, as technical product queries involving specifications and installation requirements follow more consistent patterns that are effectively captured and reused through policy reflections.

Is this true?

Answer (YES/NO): YES